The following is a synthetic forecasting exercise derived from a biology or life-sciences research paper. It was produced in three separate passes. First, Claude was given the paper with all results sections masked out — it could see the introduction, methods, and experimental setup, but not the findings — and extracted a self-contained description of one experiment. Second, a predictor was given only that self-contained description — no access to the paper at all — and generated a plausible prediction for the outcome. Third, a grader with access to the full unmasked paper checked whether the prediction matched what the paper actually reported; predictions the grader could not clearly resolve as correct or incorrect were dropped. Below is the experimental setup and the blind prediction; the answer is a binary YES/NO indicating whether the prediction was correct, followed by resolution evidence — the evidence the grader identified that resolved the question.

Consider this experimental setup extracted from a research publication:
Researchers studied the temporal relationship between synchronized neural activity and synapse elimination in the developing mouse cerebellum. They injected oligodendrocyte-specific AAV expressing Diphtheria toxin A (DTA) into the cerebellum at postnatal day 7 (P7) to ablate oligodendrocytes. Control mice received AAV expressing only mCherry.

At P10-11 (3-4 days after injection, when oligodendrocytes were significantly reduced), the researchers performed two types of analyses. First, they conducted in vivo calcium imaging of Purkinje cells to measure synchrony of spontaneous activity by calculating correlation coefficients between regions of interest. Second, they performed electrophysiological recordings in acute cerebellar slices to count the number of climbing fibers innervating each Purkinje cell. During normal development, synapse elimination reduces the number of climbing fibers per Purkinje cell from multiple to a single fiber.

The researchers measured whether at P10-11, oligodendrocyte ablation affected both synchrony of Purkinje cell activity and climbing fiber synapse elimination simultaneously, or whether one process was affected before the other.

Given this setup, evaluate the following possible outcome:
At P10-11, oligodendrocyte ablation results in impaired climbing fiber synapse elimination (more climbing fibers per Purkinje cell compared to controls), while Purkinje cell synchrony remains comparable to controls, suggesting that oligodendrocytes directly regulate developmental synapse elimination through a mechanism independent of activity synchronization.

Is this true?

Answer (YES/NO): NO